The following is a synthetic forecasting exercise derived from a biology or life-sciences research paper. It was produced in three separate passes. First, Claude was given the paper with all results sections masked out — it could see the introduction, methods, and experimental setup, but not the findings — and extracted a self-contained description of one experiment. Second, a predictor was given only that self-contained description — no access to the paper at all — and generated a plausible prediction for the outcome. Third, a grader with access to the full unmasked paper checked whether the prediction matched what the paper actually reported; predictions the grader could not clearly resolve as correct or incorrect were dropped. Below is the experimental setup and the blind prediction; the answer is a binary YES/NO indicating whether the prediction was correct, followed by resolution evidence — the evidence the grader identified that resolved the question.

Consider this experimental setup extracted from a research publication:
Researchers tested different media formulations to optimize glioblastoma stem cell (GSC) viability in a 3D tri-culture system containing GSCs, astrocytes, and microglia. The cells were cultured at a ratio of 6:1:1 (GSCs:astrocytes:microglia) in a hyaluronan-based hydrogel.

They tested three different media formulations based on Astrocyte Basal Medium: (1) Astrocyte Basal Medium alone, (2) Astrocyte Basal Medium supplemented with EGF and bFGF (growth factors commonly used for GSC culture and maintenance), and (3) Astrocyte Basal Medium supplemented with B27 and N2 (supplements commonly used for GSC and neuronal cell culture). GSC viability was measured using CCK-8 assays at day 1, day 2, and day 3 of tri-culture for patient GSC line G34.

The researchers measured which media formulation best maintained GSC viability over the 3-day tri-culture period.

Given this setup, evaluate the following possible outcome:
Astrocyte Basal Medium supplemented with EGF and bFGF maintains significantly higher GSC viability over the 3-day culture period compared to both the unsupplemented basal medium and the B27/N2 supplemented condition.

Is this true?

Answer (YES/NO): NO